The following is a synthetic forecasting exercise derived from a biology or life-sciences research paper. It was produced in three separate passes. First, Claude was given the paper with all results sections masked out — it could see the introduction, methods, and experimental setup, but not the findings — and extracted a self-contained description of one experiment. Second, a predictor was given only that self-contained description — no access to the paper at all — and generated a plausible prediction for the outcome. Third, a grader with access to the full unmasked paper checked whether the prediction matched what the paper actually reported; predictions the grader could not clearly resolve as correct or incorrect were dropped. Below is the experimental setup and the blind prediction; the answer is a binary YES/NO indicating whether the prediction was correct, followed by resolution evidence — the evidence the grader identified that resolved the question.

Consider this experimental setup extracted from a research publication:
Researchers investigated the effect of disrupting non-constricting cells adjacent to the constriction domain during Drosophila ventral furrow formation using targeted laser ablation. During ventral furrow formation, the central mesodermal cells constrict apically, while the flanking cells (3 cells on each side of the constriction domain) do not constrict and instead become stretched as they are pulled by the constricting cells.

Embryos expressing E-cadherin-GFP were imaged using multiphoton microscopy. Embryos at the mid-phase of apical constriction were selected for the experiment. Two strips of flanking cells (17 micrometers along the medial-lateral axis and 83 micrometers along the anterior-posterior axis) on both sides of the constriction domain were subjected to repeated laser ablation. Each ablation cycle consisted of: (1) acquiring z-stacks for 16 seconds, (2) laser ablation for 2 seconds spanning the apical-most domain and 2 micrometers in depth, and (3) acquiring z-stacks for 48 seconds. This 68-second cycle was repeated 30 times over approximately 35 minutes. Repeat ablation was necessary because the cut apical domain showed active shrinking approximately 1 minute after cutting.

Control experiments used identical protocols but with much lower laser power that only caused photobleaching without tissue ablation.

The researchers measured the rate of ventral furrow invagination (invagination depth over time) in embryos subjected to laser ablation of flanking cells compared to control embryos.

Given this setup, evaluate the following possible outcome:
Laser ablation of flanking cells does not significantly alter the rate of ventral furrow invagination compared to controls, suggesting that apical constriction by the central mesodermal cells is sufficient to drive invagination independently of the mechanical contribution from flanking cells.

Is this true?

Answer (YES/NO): NO